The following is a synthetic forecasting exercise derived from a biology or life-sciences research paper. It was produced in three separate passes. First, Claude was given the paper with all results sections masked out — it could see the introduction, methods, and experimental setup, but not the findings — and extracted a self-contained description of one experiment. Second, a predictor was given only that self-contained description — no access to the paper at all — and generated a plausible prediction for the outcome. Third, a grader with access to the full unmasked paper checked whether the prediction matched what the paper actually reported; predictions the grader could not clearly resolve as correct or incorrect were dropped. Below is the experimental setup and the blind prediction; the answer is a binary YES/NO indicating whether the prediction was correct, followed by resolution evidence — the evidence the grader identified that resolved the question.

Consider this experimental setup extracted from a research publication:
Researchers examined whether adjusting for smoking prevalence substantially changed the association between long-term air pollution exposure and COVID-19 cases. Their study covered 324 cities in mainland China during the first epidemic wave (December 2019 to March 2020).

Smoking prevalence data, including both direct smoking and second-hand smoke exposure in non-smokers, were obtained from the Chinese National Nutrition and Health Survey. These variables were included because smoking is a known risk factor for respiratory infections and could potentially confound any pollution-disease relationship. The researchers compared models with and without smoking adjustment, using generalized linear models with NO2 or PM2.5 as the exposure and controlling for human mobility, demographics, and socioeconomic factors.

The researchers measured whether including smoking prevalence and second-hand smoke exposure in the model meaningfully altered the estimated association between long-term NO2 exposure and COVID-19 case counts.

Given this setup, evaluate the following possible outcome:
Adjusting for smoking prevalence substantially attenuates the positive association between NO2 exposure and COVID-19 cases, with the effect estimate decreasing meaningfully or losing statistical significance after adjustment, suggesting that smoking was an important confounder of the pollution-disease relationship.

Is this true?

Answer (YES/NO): NO